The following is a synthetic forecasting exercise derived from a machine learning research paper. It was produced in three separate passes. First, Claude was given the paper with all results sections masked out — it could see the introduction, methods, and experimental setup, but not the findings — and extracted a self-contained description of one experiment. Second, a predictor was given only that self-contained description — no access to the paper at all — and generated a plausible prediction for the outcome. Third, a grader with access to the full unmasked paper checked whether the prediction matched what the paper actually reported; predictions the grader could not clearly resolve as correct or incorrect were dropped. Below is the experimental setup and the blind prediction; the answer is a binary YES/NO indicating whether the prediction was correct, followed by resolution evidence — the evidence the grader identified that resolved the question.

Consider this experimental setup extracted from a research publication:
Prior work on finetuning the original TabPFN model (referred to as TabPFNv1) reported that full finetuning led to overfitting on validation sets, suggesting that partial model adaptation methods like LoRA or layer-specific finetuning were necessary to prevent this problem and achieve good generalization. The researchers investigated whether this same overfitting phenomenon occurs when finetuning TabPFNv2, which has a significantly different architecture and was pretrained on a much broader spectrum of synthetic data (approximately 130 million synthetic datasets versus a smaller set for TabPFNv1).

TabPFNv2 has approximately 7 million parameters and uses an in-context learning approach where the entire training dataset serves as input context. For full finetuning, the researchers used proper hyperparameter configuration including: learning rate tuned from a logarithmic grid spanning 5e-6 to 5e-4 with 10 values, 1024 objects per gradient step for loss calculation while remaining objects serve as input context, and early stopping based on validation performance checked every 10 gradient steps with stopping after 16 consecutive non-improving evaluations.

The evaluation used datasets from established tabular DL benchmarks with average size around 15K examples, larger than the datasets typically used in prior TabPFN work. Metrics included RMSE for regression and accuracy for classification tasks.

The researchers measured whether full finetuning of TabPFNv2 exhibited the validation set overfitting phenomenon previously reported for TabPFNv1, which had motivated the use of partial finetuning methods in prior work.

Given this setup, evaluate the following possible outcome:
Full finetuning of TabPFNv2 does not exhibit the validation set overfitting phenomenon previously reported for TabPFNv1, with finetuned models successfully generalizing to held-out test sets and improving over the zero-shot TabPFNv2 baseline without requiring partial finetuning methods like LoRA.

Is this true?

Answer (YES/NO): YES